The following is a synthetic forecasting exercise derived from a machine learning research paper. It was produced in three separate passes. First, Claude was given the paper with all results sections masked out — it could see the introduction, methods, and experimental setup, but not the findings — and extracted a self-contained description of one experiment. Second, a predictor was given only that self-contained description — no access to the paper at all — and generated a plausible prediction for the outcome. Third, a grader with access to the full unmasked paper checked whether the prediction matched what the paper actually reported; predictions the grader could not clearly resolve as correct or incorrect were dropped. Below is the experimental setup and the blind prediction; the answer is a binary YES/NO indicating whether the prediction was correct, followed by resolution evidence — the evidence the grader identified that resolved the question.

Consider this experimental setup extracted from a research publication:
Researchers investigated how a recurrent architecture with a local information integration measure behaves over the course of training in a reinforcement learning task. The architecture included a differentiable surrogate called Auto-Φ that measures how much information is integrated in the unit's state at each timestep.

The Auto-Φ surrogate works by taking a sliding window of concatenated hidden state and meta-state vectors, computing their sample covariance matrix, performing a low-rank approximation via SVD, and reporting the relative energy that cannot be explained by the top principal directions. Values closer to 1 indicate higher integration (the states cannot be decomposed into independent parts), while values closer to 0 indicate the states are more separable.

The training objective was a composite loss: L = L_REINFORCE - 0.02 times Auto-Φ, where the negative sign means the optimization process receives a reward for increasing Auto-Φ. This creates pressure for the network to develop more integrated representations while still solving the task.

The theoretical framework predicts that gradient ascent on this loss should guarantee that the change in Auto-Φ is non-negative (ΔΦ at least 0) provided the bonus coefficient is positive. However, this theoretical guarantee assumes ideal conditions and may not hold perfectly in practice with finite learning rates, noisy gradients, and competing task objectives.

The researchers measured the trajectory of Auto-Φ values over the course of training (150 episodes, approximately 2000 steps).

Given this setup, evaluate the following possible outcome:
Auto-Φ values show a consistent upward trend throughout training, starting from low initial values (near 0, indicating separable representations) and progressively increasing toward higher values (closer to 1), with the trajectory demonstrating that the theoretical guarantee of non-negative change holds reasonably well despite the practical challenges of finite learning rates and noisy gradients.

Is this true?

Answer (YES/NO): NO